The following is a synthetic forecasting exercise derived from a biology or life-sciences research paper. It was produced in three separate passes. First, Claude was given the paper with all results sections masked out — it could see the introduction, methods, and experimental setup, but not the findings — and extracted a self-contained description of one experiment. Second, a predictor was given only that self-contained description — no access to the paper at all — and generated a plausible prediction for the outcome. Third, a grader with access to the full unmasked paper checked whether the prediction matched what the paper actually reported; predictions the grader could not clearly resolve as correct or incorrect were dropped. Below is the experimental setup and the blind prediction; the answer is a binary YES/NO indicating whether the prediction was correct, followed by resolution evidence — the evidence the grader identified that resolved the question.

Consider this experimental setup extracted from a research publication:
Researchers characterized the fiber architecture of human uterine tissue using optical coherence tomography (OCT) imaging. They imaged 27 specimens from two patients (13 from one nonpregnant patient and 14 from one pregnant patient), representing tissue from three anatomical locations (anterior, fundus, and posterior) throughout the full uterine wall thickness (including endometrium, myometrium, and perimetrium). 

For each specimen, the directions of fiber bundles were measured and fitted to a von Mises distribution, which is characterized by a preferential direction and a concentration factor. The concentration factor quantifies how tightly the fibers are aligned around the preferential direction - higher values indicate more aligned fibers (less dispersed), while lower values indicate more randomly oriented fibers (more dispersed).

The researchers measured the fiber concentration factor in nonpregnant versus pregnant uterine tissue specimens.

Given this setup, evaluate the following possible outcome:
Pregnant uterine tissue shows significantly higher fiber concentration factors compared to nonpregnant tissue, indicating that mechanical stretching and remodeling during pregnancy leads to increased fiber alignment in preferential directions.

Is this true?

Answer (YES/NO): NO